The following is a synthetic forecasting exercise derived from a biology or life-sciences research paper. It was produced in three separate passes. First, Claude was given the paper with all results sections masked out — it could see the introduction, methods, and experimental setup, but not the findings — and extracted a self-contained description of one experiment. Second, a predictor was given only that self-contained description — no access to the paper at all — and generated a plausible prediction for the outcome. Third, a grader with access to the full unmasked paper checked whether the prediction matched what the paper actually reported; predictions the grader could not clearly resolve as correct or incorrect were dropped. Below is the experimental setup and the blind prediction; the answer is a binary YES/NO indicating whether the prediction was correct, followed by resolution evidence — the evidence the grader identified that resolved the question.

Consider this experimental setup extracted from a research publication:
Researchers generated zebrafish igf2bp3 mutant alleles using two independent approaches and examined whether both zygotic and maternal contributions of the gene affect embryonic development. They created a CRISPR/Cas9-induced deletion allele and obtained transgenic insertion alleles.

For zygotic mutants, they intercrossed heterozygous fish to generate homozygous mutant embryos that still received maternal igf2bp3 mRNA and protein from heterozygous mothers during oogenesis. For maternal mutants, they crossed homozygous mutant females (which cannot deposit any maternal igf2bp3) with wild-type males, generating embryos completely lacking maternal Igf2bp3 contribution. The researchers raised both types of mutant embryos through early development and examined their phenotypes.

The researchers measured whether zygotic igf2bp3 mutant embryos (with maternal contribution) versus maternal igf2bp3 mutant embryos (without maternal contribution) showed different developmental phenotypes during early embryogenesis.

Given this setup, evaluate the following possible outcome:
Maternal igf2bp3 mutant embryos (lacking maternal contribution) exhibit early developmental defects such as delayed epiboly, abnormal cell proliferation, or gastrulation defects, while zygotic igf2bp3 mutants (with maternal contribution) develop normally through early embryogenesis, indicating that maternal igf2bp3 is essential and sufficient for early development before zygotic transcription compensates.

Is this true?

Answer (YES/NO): YES